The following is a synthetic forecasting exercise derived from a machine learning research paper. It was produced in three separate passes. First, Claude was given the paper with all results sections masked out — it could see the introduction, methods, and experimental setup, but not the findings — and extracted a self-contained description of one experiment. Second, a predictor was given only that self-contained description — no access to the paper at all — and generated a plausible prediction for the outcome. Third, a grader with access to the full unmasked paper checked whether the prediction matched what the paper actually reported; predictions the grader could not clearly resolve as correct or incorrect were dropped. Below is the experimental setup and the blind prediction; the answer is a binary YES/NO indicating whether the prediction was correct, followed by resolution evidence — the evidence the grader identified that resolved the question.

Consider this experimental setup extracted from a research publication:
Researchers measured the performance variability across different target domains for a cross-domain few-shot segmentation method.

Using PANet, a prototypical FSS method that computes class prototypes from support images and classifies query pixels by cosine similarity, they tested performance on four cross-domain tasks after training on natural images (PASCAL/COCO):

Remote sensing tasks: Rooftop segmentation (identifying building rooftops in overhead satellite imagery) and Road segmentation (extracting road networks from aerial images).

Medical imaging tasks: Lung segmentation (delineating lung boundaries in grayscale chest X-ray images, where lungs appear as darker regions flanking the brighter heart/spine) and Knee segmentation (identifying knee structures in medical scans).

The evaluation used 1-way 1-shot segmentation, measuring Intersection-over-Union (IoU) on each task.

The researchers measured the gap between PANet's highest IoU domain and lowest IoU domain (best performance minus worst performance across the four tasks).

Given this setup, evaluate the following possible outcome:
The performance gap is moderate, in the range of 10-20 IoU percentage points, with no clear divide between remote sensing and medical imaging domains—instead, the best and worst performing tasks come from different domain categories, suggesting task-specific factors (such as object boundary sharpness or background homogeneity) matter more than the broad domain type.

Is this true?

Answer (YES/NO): NO